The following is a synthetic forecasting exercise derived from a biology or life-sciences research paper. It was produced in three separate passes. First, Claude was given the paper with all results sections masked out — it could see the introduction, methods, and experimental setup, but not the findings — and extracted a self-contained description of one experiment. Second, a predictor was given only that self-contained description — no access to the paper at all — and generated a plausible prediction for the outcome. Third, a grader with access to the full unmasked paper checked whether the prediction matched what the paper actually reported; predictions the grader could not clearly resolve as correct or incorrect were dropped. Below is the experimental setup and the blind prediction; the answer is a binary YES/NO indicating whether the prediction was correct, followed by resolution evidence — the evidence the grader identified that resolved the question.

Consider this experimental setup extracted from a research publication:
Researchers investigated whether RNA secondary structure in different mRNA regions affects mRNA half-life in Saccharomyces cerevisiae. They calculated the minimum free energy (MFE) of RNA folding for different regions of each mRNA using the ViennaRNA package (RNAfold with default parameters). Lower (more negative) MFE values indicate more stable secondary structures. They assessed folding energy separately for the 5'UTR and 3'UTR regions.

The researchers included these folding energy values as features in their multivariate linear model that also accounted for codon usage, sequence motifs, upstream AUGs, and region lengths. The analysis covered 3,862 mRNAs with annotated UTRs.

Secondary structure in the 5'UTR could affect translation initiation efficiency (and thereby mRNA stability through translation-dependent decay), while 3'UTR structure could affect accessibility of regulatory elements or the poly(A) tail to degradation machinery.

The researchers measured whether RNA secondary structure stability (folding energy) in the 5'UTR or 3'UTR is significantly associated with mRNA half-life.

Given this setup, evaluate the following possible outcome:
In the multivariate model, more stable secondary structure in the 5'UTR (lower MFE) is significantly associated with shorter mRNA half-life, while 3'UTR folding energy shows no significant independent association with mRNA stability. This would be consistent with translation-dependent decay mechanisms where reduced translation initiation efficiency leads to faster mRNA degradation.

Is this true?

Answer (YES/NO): NO